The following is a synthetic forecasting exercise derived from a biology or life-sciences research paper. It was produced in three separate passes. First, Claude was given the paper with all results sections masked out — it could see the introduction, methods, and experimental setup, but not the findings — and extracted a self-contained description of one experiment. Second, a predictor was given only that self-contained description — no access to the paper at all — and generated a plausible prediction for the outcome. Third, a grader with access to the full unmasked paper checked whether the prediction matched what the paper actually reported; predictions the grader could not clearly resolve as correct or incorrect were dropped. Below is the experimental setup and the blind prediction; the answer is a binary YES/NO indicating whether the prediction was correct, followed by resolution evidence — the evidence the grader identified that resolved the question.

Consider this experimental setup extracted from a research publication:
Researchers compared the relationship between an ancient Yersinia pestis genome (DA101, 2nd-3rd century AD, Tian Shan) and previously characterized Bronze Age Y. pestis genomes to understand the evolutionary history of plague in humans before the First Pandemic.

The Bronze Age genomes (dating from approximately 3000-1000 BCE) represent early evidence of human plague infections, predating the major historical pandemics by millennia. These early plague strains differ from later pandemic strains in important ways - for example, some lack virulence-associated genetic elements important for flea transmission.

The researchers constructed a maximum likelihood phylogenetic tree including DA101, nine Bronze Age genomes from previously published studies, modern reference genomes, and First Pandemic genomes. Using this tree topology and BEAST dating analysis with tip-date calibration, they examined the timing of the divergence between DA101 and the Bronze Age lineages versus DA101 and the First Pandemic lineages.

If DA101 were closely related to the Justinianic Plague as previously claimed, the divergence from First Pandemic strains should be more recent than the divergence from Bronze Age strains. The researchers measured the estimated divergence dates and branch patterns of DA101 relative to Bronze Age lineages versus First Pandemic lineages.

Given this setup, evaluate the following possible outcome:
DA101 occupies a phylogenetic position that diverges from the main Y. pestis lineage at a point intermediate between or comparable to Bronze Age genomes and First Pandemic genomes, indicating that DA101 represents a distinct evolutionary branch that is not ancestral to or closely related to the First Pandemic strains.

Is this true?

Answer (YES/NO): NO